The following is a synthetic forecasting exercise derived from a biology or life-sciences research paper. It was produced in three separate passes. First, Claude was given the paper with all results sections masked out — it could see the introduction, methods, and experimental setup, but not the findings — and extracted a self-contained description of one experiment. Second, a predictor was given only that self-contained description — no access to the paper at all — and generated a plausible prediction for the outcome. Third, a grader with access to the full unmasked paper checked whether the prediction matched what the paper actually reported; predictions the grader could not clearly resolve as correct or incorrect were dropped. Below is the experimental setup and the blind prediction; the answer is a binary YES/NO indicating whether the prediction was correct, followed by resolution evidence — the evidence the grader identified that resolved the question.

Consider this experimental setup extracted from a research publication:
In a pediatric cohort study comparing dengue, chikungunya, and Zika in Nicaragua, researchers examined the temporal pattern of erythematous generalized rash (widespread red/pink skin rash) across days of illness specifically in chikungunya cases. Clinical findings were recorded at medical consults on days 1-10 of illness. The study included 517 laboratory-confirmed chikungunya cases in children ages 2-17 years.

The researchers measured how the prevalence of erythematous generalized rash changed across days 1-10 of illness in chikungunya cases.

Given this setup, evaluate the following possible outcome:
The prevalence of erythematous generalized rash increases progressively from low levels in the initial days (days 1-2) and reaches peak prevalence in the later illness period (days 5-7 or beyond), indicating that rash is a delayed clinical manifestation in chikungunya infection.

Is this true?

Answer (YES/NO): YES